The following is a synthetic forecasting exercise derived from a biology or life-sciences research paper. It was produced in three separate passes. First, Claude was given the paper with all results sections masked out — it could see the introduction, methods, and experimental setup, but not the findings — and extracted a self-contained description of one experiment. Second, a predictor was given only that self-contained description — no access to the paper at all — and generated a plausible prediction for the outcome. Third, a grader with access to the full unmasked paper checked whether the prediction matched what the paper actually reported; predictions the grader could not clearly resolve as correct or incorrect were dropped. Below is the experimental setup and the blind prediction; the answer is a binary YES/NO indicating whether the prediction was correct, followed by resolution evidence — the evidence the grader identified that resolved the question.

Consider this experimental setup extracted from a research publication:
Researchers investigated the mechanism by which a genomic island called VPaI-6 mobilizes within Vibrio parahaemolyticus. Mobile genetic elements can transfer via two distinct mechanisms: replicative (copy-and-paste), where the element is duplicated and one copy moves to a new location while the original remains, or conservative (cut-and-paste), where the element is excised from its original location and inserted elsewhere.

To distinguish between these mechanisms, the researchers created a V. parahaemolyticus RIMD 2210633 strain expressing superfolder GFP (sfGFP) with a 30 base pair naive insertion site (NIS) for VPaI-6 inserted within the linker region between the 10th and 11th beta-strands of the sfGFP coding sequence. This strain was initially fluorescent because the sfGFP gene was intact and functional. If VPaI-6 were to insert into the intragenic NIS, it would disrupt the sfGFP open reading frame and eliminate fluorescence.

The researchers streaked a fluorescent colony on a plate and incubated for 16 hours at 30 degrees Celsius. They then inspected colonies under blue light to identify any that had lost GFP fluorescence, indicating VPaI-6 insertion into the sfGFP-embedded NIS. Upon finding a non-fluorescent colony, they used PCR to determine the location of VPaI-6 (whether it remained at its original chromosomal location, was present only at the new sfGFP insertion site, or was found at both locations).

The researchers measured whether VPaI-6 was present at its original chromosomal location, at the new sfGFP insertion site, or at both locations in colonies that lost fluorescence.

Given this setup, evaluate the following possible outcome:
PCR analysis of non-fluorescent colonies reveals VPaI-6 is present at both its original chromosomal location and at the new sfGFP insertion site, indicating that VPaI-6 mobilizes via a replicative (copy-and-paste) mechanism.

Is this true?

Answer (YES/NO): YES